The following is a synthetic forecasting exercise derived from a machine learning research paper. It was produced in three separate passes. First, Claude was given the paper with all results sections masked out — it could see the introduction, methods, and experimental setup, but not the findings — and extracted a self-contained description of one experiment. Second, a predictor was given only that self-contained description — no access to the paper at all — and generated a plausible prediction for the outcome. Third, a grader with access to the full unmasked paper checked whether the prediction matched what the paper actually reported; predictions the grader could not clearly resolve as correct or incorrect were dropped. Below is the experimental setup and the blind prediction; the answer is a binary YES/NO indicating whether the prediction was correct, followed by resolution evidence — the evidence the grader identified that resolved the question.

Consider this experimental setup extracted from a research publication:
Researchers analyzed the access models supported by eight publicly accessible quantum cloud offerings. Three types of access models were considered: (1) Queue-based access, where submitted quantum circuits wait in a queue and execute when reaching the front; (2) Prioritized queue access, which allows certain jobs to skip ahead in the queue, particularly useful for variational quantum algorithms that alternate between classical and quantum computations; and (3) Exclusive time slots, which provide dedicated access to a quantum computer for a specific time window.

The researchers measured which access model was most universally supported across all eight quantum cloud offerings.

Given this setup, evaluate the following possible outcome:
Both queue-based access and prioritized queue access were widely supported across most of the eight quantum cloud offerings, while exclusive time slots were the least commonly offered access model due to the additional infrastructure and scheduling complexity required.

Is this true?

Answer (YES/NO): NO